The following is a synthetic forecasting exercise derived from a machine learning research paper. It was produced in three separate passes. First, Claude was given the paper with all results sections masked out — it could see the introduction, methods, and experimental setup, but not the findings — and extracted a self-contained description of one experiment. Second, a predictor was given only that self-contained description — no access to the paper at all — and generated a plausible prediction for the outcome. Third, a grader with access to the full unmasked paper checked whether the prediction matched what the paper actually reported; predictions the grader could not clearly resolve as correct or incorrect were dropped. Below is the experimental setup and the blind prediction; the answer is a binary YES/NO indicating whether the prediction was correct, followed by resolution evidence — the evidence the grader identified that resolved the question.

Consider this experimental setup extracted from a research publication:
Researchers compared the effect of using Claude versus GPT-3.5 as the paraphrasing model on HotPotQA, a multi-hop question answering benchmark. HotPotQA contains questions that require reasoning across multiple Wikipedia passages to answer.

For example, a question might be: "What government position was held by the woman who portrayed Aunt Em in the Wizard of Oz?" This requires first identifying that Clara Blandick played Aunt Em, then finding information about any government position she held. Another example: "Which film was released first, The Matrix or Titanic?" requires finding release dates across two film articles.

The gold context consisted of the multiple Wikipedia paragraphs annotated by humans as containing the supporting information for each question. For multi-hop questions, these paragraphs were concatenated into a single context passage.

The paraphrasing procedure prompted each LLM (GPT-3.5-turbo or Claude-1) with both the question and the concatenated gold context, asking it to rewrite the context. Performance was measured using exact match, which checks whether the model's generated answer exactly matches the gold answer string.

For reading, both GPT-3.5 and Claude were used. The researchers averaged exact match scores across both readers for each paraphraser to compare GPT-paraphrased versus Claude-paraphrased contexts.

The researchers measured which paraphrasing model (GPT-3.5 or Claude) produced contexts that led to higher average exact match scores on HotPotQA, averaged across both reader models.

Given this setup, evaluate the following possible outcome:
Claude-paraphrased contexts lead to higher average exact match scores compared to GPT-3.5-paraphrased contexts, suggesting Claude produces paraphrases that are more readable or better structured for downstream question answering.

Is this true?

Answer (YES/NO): YES